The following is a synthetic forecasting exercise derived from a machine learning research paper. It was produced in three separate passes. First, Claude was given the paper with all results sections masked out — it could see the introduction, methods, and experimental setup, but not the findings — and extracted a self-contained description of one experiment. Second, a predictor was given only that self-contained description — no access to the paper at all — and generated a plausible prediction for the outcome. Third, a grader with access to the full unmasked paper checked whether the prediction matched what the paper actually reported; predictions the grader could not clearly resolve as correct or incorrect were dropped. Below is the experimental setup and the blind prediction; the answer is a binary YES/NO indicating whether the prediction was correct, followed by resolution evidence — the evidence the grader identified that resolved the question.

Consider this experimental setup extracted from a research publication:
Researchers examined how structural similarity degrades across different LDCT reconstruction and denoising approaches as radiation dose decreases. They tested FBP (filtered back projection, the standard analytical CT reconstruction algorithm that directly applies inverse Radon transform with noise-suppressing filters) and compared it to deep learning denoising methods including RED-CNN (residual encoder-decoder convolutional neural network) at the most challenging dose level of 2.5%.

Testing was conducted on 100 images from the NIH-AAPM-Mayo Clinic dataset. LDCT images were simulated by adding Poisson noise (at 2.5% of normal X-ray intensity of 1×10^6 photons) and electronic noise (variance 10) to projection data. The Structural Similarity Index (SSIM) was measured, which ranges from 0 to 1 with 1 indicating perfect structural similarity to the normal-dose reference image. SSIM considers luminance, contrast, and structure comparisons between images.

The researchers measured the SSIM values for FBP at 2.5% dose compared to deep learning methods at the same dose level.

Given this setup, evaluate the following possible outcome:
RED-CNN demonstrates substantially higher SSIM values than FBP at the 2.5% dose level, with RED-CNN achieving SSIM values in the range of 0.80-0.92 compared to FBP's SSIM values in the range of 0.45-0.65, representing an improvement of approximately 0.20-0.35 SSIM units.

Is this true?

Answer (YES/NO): NO